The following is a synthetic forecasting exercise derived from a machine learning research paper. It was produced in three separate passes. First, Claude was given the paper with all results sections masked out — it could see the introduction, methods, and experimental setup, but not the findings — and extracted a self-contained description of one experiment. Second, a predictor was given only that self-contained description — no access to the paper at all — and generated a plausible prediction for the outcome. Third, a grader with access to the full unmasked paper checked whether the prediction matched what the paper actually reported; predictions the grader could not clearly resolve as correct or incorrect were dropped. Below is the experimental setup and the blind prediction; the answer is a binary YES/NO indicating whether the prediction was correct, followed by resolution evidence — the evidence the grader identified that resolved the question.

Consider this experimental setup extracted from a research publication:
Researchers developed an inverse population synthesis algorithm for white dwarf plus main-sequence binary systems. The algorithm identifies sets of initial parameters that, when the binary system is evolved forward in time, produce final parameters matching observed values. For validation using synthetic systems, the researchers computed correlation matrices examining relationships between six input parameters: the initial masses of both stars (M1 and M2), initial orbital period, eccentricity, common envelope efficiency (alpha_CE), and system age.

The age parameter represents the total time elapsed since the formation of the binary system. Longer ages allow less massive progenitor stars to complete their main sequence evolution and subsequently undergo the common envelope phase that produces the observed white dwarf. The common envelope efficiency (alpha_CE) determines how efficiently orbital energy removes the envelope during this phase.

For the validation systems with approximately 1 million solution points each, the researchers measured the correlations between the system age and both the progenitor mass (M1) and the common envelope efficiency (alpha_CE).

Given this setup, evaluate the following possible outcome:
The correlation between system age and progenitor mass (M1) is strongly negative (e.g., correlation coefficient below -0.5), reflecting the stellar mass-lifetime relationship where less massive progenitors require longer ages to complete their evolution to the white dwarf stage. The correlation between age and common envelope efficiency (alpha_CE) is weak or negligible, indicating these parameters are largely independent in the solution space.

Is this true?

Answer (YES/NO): NO